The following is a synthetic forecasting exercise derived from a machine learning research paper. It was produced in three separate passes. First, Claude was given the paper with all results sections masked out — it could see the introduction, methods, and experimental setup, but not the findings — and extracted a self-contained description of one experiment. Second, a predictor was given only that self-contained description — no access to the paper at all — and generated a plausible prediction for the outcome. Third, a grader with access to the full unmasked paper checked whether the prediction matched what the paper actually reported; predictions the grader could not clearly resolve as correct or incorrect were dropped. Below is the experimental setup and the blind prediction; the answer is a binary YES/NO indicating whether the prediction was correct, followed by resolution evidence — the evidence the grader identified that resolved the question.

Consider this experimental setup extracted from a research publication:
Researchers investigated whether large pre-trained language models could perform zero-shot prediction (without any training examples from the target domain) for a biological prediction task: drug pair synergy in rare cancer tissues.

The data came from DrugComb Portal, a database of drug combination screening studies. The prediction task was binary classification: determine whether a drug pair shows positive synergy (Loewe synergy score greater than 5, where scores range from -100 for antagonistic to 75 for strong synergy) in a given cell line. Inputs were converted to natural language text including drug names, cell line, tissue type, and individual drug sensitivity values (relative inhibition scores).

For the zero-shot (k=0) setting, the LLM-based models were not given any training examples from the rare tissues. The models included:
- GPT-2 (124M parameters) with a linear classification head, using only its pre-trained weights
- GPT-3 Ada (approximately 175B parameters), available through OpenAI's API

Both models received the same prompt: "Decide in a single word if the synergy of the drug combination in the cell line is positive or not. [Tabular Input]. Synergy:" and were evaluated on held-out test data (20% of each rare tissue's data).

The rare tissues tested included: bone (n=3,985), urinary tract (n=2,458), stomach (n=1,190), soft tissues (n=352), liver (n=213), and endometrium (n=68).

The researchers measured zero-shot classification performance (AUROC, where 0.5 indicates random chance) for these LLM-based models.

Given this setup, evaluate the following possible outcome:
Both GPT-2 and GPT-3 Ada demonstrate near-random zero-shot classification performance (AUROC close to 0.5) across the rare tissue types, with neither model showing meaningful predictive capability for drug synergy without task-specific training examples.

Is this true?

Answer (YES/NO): NO